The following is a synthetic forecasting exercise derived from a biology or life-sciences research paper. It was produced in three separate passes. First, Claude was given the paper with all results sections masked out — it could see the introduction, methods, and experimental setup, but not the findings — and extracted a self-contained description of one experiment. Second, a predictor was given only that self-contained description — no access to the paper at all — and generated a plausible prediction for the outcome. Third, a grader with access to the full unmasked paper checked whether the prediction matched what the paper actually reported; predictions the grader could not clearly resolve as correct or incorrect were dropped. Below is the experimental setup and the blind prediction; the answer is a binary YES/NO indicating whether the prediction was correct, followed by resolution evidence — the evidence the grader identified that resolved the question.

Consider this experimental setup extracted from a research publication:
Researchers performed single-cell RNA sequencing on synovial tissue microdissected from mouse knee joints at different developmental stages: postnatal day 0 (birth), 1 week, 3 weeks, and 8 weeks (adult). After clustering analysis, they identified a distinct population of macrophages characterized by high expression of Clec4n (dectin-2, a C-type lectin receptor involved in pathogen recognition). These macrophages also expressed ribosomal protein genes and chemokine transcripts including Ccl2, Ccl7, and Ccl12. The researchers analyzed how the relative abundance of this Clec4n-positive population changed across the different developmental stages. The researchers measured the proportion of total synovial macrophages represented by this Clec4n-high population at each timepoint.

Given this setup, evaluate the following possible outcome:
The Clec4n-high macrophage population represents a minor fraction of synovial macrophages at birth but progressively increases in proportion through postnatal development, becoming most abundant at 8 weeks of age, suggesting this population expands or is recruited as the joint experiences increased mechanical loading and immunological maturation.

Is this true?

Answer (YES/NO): NO